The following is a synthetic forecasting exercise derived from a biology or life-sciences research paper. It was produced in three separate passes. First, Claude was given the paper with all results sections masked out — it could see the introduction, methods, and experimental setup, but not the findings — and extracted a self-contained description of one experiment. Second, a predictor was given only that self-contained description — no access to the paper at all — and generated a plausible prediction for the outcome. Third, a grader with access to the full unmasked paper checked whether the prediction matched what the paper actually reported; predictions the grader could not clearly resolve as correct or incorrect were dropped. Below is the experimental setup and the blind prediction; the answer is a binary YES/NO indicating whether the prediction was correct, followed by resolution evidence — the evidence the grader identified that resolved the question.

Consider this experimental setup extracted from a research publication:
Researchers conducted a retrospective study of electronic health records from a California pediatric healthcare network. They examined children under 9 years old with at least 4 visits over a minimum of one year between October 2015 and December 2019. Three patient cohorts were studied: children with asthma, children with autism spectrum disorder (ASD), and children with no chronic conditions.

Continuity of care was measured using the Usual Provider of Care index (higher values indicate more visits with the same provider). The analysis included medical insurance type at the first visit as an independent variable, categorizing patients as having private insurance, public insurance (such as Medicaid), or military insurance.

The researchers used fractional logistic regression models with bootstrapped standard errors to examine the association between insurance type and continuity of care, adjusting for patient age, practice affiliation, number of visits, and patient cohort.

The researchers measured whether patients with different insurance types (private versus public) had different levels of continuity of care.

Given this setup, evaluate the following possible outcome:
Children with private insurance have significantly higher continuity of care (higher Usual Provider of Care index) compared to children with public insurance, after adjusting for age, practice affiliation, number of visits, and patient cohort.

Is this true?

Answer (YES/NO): YES